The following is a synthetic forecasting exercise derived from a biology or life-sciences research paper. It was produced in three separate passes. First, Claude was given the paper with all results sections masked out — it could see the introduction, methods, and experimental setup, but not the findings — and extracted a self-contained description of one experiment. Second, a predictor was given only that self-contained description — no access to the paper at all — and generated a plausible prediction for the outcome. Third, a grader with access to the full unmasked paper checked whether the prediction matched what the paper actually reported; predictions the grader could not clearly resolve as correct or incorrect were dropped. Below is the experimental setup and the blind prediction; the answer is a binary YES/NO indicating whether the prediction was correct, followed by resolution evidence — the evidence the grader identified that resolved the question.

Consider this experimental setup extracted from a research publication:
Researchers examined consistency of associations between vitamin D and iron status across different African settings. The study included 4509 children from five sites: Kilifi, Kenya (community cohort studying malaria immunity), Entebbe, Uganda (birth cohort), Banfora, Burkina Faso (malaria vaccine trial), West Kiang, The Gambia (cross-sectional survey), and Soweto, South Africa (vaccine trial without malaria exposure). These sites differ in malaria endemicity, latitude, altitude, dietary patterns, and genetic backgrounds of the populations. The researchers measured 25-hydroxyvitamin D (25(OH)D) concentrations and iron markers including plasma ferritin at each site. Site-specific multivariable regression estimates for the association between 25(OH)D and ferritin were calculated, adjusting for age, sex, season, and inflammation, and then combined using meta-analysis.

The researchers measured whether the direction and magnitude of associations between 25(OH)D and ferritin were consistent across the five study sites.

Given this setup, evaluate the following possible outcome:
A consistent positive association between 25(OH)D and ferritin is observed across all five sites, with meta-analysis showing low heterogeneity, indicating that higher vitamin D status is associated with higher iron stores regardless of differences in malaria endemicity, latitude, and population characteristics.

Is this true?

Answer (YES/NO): NO